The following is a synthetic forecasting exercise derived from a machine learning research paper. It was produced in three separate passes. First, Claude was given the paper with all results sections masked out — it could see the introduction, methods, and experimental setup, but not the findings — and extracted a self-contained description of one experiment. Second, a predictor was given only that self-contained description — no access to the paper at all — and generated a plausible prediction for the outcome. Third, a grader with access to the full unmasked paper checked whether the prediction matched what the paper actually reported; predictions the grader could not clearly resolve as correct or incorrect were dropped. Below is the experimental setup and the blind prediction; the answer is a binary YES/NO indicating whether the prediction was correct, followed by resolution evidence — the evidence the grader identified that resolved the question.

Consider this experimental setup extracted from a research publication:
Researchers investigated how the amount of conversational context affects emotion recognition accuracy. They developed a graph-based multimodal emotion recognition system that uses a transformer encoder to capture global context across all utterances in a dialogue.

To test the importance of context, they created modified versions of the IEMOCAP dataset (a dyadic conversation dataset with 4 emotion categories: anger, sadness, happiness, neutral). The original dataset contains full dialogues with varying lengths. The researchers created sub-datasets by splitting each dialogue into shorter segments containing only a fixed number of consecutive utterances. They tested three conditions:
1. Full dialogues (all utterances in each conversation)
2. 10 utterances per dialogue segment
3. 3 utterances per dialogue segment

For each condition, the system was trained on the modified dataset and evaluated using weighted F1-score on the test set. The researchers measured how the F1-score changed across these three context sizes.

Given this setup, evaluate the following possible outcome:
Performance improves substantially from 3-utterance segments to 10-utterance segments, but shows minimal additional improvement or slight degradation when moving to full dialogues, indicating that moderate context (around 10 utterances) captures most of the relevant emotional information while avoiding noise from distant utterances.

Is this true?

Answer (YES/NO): NO